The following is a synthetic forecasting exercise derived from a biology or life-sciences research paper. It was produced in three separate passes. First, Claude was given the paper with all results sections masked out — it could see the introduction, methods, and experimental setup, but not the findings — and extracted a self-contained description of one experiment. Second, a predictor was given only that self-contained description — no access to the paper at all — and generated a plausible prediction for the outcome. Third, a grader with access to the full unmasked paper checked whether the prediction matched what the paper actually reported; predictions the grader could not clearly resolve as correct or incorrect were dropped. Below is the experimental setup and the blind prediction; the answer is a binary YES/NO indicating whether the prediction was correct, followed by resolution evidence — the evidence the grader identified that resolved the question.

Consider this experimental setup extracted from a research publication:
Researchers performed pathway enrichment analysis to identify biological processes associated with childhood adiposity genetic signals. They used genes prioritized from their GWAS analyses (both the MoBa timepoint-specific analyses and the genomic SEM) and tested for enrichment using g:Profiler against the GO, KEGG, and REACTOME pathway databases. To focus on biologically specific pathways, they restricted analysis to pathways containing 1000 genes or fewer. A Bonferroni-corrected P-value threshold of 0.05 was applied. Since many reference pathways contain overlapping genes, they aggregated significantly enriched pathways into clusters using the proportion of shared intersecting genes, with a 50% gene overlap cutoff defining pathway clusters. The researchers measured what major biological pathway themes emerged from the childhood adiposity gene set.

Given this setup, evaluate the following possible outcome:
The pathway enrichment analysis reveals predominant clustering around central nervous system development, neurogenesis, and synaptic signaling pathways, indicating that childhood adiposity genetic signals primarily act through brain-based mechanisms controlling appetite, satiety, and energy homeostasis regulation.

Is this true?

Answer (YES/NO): NO